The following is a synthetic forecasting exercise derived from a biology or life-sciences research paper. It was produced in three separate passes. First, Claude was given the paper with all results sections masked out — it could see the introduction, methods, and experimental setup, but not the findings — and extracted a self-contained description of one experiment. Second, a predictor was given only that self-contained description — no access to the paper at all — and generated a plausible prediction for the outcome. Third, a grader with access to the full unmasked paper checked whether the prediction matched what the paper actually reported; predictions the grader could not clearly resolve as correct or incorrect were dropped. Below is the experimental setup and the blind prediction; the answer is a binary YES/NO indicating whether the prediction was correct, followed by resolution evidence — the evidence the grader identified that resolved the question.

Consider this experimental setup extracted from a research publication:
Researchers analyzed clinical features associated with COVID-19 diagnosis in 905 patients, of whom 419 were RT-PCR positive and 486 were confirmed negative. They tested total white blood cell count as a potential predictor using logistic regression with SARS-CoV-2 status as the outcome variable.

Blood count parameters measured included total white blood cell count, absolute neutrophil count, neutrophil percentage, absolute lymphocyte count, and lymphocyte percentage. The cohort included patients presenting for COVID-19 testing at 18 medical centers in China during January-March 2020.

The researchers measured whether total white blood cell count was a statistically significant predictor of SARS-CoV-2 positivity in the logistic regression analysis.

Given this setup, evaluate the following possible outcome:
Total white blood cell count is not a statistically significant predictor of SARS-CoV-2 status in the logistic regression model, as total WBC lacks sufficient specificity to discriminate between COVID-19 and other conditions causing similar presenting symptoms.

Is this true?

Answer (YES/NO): NO